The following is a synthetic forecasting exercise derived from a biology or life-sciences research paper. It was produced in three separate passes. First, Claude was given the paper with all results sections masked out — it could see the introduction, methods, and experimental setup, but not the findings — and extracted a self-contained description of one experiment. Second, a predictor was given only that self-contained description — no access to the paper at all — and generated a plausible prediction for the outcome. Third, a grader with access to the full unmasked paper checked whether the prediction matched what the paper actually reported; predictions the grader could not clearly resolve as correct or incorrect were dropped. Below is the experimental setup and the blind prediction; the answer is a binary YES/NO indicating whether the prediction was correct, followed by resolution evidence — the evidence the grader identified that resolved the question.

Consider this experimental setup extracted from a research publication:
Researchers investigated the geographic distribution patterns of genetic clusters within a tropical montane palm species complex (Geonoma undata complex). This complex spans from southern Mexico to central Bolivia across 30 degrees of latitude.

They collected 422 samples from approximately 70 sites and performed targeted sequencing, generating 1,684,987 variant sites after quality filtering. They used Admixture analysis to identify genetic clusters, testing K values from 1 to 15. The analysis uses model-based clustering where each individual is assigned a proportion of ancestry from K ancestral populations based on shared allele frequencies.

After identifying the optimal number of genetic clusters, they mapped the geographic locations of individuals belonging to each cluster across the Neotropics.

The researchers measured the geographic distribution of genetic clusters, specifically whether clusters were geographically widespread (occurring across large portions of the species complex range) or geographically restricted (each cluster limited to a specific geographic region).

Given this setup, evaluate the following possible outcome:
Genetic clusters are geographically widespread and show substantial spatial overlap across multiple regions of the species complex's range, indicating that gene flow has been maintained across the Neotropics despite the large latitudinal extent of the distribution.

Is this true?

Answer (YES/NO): NO